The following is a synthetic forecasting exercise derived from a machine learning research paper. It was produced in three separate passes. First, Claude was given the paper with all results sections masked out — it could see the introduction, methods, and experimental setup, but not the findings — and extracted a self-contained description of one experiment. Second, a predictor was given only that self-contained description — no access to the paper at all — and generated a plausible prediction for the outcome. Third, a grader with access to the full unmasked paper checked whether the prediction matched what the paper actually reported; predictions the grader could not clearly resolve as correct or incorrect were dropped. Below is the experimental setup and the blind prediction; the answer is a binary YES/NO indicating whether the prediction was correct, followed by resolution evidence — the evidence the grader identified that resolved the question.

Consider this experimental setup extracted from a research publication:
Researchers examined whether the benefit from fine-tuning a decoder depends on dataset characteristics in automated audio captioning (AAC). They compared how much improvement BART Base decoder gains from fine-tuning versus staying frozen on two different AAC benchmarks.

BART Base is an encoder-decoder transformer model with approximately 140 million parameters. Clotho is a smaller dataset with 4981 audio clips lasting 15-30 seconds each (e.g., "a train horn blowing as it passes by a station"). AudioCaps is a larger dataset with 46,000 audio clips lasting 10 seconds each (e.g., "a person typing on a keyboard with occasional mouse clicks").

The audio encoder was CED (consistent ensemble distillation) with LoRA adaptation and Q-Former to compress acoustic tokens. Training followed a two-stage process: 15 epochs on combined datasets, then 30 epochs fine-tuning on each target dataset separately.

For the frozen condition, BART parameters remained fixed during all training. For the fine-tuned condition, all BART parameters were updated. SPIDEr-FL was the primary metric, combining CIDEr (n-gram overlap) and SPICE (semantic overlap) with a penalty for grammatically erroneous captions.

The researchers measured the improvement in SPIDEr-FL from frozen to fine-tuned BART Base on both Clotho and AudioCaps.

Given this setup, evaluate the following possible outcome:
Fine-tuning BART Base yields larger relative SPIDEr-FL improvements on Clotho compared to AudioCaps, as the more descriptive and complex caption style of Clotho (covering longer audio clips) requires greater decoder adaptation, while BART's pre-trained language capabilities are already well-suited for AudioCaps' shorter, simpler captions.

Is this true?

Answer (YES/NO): NO